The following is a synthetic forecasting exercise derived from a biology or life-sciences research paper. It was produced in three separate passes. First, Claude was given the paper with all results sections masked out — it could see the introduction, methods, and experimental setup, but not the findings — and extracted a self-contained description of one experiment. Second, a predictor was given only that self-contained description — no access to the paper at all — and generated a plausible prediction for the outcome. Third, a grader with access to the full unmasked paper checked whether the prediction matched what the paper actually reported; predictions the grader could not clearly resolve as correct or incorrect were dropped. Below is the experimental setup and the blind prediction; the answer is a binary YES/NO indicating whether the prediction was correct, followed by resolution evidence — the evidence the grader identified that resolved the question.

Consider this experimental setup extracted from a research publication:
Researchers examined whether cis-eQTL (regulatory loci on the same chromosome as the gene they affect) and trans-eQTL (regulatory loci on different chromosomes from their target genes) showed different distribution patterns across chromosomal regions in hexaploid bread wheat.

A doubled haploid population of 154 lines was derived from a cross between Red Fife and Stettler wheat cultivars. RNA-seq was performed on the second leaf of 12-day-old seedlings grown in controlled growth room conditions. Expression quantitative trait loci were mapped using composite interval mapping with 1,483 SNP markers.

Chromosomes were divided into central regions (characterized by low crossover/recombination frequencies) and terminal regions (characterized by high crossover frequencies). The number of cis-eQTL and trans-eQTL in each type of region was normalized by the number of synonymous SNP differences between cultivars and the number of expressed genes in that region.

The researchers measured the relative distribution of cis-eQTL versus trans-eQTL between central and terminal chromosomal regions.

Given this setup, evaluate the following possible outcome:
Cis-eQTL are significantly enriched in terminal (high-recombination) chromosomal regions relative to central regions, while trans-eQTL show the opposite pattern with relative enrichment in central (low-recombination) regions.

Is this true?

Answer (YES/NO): NO